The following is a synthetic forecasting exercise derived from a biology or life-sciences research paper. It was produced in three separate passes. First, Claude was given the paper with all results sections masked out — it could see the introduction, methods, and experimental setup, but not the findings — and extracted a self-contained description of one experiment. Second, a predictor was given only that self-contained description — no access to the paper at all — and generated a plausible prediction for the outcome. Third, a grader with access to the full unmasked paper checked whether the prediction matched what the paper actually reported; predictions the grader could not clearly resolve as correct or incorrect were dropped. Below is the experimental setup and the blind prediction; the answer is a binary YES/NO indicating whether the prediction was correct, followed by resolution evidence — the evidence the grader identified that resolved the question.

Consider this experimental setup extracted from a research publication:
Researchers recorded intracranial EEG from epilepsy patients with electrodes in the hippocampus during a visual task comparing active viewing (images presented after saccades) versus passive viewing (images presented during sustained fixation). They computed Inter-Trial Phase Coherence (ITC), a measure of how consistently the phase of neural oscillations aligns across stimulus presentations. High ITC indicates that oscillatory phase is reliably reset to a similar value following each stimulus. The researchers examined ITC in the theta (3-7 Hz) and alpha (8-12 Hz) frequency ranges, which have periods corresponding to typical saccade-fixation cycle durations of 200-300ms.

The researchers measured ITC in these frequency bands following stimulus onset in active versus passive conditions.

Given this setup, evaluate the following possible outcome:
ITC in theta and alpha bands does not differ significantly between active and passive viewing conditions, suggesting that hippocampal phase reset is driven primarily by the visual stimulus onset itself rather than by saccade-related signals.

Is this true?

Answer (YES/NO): NO